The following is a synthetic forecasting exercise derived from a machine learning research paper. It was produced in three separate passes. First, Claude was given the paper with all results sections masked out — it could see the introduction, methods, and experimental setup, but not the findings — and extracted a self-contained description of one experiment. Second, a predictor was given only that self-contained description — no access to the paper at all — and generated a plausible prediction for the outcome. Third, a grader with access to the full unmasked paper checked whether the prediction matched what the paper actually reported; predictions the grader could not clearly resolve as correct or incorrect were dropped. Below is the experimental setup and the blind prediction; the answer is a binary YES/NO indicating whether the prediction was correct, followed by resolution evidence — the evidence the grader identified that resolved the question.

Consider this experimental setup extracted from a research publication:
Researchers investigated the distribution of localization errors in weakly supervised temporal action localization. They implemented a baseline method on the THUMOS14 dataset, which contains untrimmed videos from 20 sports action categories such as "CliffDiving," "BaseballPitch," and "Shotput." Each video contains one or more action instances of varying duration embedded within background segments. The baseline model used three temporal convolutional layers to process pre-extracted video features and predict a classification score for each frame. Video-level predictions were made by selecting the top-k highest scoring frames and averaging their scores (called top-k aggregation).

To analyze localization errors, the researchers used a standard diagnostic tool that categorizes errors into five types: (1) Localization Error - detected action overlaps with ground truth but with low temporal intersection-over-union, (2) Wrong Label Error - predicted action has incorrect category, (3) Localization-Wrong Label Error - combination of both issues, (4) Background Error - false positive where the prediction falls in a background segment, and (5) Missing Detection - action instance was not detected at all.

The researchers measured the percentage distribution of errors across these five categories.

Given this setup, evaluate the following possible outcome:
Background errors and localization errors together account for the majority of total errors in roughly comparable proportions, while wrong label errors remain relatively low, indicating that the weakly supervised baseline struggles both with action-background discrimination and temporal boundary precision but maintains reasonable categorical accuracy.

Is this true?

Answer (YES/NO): NO